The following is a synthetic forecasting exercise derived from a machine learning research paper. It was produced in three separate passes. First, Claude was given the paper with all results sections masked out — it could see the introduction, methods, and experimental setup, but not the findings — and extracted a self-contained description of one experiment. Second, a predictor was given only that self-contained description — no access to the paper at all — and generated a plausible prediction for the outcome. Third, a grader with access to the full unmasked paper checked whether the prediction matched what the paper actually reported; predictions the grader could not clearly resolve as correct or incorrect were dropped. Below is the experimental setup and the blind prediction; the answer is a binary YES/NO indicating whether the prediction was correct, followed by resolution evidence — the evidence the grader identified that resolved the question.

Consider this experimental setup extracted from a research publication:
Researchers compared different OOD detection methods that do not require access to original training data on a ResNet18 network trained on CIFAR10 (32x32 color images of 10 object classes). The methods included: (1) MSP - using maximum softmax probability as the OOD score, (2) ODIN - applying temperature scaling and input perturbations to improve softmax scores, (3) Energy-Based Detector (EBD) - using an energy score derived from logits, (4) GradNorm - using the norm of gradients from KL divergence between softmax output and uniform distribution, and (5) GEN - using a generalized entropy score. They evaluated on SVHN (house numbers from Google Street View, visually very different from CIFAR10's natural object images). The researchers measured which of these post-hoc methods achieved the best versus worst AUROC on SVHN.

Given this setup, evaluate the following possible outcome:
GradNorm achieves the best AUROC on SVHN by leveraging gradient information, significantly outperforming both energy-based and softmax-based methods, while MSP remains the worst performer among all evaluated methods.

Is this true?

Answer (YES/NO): NO